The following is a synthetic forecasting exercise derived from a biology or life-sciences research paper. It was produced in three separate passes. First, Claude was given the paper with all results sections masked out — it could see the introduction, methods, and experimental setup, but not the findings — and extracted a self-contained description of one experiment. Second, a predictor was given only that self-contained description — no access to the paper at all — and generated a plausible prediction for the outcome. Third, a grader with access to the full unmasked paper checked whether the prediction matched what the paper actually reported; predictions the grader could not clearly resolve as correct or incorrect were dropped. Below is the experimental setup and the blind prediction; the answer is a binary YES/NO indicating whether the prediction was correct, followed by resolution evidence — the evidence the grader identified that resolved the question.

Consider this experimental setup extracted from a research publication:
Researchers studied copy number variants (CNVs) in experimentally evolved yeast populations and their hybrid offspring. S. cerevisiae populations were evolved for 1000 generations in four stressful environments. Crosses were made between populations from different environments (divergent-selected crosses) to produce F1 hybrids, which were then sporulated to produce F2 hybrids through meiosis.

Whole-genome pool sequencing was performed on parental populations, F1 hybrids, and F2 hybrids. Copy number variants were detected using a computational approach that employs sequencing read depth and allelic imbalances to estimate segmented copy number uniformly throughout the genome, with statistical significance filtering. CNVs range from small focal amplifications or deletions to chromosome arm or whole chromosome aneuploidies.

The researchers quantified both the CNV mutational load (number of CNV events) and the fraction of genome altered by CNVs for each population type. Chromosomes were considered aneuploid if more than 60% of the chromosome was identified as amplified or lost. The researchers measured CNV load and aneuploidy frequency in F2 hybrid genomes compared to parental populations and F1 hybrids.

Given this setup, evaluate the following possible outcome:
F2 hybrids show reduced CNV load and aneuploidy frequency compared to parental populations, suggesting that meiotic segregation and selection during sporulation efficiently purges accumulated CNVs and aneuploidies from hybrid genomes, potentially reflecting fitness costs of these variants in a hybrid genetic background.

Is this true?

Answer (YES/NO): YES